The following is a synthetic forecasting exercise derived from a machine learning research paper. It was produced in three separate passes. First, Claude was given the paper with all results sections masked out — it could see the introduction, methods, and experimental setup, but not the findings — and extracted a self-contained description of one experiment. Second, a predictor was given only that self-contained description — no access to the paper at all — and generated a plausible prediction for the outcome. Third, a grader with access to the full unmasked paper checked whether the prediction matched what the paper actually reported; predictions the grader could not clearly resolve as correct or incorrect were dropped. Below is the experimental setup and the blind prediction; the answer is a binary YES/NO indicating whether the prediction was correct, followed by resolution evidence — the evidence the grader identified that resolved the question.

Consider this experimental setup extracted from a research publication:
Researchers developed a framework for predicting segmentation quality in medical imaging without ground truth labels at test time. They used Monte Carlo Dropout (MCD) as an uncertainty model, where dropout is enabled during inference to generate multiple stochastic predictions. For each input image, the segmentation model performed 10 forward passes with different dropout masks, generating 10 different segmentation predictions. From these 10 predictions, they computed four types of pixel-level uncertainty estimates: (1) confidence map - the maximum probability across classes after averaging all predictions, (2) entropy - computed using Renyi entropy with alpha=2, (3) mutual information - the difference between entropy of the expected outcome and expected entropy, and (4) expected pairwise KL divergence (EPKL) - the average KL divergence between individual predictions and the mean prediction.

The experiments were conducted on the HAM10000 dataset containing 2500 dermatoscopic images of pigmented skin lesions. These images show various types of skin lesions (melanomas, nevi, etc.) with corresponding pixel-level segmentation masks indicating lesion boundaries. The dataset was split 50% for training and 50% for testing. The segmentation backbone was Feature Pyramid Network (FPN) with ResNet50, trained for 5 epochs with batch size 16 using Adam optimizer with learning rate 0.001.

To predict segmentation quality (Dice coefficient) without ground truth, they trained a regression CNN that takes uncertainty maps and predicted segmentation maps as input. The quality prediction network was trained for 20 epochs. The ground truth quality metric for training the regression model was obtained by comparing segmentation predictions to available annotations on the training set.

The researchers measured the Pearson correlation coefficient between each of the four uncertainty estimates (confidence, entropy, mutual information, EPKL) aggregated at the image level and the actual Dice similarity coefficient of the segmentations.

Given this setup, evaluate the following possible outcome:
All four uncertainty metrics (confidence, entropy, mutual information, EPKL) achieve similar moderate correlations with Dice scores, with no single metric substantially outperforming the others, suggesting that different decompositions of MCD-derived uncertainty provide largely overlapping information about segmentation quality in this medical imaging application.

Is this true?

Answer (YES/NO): NO